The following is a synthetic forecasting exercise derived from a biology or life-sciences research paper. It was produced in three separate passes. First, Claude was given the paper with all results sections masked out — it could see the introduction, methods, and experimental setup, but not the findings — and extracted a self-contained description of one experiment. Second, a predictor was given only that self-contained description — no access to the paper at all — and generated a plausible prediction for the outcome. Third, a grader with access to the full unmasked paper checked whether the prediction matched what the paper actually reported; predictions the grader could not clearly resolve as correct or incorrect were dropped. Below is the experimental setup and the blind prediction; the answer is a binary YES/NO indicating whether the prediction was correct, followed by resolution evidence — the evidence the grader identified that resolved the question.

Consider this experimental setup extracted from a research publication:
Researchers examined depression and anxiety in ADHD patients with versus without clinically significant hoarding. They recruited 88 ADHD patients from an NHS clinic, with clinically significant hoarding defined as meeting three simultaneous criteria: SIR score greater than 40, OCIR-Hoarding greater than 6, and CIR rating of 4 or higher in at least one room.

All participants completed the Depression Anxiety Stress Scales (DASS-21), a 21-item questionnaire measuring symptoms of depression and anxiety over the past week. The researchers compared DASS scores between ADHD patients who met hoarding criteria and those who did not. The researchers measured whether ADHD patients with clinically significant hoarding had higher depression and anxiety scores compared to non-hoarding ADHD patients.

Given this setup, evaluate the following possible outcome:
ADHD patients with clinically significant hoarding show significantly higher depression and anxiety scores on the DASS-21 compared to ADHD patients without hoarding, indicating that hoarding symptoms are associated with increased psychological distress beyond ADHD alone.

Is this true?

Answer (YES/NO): YES